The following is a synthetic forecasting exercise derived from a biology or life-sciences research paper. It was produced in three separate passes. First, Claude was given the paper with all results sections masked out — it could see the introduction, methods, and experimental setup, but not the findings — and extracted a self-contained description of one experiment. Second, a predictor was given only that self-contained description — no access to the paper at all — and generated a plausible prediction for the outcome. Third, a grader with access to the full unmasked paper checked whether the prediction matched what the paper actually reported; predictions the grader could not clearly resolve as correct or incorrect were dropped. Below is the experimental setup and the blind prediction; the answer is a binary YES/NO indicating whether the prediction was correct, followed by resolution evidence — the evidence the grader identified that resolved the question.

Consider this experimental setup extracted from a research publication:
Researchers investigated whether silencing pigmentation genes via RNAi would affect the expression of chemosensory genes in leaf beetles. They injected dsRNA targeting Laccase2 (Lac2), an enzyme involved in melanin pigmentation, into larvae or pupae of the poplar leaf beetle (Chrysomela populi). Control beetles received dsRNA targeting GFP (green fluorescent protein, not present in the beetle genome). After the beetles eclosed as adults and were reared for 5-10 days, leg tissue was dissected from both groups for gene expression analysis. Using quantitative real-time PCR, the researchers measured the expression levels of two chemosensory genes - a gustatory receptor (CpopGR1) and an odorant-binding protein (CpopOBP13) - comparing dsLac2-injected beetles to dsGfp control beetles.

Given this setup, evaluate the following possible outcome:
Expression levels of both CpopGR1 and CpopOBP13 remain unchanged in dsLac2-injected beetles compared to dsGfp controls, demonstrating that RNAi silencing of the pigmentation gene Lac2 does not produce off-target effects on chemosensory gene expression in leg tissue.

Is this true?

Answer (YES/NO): YES